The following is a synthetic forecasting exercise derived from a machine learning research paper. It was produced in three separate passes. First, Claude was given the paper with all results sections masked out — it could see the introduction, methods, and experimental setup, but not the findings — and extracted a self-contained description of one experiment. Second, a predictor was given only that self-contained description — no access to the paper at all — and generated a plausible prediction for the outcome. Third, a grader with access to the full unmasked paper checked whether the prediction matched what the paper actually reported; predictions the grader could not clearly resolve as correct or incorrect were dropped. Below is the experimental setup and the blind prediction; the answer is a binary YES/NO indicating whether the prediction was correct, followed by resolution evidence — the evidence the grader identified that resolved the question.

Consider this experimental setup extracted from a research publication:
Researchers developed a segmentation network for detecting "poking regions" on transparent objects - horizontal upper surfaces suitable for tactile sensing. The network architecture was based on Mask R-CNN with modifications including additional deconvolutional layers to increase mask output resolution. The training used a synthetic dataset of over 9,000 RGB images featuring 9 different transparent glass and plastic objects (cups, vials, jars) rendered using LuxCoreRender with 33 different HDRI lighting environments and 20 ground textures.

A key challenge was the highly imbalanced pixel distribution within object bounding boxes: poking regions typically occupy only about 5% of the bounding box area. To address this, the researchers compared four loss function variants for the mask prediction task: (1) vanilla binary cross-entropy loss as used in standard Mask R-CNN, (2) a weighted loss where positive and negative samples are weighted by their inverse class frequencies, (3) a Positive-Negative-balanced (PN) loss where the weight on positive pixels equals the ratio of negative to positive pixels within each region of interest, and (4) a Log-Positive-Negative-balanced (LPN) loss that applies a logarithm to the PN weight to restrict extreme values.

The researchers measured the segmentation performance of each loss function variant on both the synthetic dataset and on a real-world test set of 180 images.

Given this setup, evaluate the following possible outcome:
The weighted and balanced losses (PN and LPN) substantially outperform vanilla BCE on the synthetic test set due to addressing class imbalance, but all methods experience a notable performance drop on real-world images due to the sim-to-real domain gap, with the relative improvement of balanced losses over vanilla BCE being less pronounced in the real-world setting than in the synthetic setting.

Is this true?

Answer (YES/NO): NO